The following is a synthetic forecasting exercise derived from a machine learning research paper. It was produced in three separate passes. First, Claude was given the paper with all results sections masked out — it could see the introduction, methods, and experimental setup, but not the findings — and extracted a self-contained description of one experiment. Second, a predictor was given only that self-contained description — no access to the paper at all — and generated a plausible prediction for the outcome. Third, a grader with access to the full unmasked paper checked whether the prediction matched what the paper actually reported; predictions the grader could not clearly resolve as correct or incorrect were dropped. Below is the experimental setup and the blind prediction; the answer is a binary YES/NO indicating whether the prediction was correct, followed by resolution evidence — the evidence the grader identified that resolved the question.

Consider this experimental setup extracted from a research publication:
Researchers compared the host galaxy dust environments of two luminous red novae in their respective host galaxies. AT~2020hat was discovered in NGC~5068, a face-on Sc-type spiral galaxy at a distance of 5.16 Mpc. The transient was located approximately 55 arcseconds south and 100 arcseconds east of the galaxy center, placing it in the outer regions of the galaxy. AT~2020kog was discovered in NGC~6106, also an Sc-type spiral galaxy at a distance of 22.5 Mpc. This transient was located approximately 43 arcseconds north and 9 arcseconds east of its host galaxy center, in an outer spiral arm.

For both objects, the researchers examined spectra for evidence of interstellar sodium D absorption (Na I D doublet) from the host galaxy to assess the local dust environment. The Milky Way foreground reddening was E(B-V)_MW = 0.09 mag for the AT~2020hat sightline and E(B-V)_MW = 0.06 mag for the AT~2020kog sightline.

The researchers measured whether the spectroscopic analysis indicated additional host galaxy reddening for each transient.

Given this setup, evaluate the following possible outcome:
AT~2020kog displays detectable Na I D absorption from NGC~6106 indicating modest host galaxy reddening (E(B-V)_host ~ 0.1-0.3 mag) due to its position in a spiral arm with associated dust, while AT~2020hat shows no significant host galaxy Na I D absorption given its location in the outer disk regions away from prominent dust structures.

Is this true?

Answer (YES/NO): YES